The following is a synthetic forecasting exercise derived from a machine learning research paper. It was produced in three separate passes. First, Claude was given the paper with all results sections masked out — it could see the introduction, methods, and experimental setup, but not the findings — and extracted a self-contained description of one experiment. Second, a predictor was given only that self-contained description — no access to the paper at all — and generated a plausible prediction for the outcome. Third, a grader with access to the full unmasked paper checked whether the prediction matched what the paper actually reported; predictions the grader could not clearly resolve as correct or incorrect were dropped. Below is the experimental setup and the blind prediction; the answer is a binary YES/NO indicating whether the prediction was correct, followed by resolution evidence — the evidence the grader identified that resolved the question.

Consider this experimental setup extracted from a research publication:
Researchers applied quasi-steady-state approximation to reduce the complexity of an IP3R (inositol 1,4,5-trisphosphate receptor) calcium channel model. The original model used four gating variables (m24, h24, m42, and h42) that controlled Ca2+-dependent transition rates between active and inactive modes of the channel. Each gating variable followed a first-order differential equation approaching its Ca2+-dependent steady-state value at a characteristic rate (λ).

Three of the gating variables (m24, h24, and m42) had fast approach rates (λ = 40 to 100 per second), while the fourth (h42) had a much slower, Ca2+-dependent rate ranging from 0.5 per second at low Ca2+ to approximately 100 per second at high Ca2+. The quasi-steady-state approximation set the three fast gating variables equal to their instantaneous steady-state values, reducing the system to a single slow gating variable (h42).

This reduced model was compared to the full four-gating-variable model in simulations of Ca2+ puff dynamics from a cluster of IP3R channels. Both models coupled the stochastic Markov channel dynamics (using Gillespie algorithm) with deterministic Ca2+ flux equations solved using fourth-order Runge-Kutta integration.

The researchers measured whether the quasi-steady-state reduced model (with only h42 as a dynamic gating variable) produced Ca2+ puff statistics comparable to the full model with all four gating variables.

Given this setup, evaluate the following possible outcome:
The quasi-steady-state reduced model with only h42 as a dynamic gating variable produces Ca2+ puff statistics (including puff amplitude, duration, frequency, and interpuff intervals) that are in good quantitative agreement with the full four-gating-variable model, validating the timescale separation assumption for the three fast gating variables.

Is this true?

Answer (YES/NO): NO